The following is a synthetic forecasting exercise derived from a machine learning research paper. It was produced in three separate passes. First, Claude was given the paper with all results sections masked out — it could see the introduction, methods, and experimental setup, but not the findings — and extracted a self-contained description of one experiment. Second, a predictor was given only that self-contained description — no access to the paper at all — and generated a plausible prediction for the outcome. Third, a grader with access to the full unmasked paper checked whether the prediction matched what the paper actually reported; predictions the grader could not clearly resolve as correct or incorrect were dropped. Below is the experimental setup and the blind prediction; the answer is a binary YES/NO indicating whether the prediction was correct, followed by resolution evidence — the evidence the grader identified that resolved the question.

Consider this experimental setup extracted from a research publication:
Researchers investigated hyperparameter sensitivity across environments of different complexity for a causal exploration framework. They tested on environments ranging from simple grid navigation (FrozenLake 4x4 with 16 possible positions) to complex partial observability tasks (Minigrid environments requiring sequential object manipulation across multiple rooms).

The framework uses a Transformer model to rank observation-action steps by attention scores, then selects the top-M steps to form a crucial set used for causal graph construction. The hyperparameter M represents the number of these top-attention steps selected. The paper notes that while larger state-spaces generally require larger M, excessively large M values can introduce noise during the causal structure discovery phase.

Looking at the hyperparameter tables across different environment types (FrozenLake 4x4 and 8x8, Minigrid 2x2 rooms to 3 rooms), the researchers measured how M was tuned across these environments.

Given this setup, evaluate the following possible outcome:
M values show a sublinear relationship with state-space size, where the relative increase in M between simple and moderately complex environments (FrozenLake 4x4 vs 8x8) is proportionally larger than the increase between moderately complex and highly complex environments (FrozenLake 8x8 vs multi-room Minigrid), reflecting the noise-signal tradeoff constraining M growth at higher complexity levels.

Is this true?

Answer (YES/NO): NO